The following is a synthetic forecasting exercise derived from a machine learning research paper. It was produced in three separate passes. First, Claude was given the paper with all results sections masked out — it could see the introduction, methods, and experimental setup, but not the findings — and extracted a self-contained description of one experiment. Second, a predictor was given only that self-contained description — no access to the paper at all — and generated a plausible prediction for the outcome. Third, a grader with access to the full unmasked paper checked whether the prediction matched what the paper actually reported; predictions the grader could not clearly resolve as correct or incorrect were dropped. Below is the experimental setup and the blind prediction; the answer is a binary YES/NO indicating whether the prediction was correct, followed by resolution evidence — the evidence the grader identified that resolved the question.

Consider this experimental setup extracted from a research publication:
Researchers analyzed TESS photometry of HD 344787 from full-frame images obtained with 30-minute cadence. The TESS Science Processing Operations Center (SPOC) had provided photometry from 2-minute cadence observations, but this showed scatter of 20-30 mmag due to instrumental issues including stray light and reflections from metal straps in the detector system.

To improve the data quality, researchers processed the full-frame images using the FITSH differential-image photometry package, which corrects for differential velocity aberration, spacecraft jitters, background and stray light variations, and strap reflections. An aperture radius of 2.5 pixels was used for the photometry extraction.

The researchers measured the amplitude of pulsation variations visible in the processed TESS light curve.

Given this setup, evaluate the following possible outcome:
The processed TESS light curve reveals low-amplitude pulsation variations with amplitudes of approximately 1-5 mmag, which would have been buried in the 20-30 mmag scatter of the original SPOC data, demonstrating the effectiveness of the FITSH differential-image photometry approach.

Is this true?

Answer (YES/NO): NO